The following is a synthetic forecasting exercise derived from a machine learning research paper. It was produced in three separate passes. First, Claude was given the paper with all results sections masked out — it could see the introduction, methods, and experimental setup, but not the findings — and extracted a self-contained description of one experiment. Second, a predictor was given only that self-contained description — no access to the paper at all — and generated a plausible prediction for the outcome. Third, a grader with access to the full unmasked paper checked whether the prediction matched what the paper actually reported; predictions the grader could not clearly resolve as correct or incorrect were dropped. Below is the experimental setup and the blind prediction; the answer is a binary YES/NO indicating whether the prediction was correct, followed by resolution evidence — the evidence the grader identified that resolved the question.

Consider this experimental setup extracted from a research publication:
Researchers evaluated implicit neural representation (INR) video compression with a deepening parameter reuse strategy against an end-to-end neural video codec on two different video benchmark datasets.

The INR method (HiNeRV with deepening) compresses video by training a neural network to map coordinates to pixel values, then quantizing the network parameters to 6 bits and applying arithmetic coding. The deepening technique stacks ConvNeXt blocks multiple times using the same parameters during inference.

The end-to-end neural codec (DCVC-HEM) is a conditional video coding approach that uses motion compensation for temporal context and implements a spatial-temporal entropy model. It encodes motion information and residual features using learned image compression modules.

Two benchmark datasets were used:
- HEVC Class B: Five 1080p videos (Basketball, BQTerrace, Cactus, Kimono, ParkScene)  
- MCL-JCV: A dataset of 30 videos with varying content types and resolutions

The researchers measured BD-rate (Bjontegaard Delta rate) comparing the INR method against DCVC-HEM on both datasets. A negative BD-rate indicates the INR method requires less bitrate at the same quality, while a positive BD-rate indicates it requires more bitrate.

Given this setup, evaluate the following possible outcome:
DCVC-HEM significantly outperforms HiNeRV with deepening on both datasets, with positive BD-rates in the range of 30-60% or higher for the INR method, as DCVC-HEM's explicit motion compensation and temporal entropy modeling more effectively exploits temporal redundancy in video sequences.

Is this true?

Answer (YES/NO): NO